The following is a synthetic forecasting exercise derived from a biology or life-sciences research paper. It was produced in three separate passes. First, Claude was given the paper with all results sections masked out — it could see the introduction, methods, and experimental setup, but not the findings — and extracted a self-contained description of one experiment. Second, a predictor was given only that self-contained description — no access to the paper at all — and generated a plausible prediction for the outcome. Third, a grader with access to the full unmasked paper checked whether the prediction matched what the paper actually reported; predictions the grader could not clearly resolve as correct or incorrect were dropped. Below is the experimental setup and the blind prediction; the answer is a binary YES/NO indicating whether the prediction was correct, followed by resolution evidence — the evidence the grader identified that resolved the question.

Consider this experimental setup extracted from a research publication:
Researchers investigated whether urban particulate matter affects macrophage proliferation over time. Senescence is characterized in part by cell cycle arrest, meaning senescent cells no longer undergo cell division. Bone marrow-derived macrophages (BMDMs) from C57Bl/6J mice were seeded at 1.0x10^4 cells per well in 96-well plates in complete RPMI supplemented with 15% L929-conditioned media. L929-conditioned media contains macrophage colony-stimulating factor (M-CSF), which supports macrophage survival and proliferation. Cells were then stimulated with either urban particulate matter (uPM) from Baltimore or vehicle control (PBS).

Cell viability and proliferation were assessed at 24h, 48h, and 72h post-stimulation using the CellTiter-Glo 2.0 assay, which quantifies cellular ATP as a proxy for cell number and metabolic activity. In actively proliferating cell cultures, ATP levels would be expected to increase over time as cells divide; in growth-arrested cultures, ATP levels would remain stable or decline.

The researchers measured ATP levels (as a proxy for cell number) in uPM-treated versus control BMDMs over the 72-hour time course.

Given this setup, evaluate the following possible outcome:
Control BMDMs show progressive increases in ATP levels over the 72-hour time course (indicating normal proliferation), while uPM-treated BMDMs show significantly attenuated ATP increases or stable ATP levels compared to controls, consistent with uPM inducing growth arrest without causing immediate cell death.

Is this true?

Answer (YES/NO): YES